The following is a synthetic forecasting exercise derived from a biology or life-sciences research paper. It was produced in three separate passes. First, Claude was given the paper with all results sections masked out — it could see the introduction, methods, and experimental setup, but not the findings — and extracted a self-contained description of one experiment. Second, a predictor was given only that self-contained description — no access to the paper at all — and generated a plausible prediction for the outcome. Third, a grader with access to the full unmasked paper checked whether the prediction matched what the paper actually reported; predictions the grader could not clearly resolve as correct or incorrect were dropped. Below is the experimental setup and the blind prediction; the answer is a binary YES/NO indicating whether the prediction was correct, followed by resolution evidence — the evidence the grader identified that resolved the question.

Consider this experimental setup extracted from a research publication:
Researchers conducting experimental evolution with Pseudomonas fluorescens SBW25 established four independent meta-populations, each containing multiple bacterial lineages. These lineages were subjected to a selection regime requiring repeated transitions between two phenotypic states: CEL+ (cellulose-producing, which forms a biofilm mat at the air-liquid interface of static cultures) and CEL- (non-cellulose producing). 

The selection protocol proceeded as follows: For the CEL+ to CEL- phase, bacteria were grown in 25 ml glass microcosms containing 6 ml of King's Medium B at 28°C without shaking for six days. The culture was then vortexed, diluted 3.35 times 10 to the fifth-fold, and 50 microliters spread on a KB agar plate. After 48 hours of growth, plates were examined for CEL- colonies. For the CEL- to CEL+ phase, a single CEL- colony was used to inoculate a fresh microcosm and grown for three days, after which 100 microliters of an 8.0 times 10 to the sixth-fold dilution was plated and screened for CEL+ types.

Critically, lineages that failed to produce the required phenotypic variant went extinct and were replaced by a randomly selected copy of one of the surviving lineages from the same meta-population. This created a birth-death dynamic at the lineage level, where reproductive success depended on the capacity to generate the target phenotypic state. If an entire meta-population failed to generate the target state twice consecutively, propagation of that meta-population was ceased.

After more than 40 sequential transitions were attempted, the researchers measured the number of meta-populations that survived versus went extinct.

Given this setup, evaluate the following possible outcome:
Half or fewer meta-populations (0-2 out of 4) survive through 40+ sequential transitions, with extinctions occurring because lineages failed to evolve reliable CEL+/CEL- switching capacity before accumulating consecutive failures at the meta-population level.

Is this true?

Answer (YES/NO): NO